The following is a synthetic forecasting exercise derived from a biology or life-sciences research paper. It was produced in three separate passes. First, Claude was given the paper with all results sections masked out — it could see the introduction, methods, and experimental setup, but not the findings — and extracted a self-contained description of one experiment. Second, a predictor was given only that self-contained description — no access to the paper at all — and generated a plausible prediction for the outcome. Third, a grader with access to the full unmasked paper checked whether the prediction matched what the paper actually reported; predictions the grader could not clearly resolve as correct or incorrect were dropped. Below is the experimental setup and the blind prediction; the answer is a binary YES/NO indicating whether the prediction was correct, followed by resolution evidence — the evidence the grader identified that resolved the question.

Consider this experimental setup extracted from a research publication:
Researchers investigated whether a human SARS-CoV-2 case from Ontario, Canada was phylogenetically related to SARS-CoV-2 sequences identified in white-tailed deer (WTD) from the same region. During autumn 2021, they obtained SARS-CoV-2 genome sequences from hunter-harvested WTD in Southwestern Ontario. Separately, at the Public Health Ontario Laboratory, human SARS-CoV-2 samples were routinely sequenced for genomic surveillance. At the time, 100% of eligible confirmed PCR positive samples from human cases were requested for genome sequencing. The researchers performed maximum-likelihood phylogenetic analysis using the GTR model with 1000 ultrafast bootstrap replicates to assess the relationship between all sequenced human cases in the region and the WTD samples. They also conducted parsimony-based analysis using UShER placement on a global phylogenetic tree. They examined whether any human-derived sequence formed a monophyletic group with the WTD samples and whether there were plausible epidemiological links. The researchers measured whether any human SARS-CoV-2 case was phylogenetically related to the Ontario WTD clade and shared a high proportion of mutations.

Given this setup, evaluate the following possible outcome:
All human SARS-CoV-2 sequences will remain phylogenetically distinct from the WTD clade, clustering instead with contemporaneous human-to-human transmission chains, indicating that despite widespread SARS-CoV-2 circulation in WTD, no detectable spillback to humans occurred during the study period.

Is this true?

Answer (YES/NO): NO